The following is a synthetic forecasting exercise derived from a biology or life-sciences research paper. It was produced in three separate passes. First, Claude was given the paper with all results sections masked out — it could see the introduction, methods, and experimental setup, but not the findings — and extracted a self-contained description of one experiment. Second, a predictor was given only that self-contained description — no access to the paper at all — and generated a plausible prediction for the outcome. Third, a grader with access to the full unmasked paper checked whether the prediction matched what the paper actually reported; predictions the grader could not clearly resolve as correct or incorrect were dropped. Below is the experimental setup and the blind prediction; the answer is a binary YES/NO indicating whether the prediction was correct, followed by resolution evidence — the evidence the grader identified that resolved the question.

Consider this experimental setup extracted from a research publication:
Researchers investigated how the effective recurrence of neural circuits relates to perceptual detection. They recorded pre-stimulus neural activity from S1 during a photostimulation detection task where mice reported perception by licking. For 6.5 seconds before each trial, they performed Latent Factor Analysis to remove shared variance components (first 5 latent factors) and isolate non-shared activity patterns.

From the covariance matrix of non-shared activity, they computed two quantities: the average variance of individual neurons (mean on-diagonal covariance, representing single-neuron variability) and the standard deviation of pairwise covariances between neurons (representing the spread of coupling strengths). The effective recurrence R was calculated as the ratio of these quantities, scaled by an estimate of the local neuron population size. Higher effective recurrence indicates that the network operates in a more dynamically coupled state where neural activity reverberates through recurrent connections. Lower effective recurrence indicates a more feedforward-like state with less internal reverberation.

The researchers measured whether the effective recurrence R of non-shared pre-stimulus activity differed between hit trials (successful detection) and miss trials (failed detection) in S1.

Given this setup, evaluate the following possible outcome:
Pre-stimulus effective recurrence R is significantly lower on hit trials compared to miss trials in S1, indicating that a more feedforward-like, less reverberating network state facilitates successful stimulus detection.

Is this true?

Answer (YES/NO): YES